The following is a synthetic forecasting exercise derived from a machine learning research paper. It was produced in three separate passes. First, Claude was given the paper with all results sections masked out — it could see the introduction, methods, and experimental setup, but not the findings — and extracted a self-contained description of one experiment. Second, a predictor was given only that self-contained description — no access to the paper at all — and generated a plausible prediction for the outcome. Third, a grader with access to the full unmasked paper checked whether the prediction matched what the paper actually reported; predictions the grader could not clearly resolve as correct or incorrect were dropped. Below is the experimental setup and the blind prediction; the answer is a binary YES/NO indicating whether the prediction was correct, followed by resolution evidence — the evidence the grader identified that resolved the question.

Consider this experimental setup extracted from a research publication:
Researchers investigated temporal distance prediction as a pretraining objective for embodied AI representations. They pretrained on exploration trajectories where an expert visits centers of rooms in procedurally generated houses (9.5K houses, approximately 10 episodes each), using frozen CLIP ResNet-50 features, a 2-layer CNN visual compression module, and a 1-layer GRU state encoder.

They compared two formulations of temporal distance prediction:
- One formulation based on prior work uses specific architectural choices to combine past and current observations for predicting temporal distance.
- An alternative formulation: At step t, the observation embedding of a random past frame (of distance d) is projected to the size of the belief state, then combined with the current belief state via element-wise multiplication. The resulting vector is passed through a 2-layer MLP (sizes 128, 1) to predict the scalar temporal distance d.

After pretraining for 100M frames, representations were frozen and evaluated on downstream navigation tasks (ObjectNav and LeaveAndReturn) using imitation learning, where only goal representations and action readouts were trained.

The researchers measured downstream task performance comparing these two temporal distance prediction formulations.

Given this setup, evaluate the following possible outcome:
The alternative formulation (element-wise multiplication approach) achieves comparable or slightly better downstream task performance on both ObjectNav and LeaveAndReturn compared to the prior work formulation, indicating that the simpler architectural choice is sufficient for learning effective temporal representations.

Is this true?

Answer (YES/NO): NO